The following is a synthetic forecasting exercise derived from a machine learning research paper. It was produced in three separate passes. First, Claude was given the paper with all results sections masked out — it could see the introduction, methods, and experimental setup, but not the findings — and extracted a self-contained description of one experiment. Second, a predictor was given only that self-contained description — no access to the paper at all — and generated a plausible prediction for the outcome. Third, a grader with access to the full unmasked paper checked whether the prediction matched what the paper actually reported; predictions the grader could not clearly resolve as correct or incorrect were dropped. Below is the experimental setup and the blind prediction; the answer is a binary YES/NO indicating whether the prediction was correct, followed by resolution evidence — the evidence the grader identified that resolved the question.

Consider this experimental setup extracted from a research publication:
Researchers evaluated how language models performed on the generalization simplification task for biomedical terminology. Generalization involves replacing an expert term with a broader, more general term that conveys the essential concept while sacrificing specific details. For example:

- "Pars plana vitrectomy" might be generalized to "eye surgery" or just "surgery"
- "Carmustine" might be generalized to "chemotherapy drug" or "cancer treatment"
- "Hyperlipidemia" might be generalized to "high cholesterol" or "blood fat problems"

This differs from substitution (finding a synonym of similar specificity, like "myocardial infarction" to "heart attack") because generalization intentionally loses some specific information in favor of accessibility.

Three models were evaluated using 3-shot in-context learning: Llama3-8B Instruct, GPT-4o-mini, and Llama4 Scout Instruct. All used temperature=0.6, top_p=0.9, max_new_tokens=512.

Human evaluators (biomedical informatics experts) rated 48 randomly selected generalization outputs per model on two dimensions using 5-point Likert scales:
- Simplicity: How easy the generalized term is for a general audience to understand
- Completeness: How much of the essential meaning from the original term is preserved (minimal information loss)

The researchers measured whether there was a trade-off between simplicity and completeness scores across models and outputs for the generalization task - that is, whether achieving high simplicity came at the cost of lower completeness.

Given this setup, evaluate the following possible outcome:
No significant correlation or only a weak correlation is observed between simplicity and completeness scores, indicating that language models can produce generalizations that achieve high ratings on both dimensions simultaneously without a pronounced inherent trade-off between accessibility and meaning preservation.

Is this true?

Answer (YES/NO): NO